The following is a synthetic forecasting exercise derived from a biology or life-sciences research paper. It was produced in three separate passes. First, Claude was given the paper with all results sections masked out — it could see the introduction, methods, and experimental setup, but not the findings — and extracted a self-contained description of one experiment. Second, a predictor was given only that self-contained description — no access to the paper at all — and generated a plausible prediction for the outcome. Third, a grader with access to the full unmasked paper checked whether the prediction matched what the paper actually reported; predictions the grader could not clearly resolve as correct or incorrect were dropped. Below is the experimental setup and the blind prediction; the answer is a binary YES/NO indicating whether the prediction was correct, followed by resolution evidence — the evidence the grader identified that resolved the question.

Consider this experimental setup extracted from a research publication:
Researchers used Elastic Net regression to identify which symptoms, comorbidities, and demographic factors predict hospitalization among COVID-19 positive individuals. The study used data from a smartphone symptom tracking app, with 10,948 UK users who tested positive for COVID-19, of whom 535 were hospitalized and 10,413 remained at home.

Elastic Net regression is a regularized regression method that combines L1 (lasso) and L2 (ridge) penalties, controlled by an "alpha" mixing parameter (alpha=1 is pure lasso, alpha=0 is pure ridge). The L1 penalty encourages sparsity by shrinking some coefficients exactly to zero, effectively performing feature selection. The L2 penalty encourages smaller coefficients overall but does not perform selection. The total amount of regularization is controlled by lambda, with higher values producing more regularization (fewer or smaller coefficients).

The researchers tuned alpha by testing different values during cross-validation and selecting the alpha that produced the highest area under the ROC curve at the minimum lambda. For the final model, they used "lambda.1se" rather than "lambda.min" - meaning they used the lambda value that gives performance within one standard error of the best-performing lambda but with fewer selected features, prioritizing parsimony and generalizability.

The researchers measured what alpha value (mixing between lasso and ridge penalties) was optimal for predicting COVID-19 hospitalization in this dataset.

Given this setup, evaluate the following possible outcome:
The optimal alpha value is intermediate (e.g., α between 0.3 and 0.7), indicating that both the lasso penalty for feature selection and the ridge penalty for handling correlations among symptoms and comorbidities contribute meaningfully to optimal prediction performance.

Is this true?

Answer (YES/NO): NO